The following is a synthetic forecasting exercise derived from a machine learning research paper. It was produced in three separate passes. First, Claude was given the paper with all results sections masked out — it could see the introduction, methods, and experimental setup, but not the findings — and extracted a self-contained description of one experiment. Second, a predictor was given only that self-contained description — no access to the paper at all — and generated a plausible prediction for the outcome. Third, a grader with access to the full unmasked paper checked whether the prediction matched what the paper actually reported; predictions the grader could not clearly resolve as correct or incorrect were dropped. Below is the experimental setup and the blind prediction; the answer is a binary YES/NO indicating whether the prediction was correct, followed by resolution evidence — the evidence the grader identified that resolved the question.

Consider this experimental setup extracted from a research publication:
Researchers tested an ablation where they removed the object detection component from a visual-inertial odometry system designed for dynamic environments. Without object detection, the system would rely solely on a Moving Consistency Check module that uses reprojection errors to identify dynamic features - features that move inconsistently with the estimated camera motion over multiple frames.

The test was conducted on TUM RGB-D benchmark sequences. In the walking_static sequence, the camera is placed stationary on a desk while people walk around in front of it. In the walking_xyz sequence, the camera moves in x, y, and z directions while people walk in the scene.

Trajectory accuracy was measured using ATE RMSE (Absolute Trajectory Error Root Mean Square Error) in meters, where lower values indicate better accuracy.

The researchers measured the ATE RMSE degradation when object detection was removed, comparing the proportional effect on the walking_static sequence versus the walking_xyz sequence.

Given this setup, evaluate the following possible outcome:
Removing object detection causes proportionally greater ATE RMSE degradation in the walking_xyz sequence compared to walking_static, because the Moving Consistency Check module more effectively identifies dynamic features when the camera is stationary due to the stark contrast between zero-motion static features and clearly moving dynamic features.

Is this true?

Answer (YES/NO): NO